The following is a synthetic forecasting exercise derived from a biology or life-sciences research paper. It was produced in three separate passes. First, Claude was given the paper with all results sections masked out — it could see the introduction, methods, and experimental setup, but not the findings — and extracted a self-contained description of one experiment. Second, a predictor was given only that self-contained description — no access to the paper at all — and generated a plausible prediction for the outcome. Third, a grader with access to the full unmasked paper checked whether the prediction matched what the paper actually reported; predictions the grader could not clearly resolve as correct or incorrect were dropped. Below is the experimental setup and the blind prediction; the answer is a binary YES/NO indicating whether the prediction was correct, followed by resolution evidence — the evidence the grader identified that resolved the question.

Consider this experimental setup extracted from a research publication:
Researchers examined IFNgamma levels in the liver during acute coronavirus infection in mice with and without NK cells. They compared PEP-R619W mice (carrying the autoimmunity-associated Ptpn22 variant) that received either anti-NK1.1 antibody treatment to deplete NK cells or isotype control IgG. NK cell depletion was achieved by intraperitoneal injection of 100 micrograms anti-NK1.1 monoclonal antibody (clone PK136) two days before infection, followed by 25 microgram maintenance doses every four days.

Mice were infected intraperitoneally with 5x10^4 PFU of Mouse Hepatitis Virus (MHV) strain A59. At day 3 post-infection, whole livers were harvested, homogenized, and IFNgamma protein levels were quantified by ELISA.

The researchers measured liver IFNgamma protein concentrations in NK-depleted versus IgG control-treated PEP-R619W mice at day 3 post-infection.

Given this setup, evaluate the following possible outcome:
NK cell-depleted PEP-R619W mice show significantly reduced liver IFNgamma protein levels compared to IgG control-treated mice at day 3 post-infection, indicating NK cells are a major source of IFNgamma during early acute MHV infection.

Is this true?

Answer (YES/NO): YES